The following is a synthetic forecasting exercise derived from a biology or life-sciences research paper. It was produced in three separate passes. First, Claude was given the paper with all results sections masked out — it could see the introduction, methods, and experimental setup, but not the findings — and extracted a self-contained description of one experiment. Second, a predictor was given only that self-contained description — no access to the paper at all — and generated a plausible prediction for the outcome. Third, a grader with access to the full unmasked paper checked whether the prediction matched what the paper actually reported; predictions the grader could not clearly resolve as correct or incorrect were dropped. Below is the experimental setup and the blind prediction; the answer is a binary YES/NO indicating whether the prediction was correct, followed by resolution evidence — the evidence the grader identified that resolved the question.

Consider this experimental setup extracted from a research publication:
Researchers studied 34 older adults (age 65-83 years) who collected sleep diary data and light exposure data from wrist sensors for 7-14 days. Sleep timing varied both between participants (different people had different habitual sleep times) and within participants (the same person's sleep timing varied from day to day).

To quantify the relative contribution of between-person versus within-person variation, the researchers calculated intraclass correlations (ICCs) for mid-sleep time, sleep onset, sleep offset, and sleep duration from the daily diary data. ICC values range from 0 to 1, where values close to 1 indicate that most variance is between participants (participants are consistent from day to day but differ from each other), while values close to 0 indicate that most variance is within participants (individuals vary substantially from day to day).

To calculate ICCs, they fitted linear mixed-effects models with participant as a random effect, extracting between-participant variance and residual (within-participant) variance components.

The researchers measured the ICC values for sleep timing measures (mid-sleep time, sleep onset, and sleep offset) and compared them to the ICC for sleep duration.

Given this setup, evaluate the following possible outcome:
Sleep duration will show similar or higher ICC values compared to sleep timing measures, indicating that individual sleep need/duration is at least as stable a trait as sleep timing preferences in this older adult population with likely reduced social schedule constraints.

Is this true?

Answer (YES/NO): NO